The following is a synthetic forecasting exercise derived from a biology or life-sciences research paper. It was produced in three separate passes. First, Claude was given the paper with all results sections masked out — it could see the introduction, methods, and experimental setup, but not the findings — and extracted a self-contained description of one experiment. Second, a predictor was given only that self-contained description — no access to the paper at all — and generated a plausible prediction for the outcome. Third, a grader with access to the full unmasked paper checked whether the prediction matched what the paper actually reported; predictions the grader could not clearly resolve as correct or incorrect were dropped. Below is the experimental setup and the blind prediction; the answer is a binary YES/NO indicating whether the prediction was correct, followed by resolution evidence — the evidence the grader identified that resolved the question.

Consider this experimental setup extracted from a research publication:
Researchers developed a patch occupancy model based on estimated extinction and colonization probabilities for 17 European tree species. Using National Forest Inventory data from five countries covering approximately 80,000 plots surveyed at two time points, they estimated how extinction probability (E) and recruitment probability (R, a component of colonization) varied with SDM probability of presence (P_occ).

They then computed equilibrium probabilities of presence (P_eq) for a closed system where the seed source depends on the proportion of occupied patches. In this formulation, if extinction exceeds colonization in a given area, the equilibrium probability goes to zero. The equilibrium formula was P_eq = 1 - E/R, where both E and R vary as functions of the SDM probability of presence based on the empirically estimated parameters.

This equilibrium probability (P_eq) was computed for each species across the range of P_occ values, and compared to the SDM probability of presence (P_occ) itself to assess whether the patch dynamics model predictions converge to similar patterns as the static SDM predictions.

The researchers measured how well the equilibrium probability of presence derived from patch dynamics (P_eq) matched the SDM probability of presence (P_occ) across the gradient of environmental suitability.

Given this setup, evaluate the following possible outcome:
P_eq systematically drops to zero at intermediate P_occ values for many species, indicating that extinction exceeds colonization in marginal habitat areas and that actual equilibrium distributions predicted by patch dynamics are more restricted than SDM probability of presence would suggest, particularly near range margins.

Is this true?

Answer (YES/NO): NO